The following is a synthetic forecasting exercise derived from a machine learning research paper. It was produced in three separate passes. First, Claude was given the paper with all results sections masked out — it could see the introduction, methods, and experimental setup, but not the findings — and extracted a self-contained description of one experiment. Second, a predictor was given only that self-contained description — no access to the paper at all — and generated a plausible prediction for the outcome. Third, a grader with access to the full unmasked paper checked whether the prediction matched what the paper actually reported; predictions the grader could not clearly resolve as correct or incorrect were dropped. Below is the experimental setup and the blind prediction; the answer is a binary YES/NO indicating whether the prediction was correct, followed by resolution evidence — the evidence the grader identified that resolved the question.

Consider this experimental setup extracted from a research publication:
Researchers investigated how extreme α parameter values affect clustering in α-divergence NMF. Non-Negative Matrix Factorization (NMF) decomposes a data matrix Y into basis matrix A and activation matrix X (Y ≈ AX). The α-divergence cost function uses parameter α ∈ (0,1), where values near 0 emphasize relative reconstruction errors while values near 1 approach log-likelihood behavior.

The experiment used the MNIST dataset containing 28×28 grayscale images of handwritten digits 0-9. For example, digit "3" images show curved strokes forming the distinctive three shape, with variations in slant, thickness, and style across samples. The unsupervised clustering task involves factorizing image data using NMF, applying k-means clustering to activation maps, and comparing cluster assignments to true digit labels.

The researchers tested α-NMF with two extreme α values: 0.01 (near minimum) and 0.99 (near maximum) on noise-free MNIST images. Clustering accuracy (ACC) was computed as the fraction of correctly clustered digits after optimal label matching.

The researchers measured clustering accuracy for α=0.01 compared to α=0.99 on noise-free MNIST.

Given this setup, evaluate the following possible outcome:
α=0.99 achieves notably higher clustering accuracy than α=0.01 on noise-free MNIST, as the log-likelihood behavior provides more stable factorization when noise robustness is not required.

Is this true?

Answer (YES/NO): YES